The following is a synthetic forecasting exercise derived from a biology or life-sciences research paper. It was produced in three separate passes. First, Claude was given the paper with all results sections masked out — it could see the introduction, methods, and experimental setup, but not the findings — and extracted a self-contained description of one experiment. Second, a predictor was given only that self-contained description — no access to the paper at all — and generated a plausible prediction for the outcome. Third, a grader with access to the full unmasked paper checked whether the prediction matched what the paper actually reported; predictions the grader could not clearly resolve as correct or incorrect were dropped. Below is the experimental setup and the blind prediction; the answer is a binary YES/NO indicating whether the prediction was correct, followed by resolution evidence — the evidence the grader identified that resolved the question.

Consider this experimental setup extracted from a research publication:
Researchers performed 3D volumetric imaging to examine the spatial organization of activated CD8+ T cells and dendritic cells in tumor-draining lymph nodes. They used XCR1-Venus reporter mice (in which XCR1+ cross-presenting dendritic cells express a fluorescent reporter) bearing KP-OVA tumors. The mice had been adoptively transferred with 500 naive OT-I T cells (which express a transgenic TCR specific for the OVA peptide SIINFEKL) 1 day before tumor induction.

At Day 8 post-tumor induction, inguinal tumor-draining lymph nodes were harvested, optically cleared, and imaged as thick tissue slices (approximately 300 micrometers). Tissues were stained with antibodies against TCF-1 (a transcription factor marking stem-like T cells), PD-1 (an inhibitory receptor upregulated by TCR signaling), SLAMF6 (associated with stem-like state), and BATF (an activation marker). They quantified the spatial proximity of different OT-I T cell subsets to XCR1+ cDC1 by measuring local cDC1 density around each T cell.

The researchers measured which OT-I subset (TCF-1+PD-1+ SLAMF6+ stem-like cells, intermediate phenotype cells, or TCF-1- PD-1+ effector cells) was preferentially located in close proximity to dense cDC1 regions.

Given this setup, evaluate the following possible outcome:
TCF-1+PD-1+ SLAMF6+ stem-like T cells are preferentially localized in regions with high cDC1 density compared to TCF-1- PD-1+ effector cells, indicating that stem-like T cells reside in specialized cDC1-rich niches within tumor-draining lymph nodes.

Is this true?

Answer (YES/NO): YES